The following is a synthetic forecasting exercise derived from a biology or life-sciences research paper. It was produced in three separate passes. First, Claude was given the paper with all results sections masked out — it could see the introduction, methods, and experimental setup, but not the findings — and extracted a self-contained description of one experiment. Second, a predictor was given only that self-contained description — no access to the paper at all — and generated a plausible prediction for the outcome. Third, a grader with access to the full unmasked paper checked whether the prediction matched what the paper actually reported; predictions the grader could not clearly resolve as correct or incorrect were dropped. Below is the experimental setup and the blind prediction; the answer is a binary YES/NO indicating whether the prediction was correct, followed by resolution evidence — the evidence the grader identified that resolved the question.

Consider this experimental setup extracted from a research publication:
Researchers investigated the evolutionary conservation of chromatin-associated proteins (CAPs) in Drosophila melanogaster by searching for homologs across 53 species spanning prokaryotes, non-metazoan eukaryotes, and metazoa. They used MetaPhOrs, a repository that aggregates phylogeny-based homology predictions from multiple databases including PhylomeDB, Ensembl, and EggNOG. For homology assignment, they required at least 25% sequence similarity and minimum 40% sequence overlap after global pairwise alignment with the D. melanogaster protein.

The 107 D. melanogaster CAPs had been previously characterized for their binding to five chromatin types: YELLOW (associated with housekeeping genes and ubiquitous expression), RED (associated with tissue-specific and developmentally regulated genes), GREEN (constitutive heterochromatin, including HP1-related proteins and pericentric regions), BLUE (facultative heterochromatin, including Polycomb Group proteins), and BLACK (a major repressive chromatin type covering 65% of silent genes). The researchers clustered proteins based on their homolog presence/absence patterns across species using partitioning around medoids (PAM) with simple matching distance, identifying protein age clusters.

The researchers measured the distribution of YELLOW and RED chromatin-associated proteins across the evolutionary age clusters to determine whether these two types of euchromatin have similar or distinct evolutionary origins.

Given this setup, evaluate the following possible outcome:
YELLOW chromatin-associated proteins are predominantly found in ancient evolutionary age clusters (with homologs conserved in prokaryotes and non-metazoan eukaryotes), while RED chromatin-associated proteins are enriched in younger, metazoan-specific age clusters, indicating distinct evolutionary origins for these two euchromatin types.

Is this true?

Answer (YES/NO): NO